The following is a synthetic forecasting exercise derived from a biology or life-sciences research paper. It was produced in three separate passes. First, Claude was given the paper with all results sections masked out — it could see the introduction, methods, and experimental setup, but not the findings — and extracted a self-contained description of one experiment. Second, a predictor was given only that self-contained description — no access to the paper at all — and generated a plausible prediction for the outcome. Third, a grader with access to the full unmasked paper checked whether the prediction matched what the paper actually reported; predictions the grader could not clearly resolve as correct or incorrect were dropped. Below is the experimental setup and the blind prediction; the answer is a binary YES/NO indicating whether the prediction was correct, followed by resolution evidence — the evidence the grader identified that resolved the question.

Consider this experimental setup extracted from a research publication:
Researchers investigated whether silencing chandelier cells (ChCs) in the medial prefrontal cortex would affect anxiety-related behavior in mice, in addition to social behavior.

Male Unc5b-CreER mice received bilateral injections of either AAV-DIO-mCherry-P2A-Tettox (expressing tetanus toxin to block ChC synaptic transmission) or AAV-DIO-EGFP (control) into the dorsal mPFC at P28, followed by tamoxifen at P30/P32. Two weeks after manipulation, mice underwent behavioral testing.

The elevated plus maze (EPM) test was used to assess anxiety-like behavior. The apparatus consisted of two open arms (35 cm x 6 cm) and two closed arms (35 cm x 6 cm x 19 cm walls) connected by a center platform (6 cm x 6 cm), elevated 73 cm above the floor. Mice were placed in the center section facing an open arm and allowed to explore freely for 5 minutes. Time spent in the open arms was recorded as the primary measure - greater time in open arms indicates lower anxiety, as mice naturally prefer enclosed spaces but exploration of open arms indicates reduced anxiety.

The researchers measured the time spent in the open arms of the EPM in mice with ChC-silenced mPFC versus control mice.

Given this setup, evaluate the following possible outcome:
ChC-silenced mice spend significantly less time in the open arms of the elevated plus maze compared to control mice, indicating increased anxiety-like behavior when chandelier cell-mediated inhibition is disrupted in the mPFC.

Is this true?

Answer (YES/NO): NO